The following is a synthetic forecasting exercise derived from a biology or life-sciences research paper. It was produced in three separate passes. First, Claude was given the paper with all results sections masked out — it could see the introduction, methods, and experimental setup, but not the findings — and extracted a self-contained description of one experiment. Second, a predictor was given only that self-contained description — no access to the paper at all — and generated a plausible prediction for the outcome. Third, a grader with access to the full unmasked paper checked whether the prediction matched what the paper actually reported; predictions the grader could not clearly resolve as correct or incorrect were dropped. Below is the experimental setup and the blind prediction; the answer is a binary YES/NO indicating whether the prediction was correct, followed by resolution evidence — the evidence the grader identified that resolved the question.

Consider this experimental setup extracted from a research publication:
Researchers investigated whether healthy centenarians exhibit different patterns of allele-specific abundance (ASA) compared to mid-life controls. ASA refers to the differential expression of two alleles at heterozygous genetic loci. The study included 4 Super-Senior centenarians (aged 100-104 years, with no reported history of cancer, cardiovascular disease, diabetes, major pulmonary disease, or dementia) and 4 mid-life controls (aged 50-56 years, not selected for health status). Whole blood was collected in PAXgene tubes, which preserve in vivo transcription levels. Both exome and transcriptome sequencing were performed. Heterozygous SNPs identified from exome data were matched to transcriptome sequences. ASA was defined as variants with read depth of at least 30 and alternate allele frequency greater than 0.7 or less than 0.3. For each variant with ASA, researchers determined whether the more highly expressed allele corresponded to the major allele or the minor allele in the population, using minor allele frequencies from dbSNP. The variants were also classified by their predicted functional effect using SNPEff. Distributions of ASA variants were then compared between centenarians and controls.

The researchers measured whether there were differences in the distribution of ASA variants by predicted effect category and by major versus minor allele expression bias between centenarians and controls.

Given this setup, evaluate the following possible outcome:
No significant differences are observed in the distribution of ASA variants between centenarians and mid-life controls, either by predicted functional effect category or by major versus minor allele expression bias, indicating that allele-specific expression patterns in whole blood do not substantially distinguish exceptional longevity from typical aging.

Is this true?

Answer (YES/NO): YES